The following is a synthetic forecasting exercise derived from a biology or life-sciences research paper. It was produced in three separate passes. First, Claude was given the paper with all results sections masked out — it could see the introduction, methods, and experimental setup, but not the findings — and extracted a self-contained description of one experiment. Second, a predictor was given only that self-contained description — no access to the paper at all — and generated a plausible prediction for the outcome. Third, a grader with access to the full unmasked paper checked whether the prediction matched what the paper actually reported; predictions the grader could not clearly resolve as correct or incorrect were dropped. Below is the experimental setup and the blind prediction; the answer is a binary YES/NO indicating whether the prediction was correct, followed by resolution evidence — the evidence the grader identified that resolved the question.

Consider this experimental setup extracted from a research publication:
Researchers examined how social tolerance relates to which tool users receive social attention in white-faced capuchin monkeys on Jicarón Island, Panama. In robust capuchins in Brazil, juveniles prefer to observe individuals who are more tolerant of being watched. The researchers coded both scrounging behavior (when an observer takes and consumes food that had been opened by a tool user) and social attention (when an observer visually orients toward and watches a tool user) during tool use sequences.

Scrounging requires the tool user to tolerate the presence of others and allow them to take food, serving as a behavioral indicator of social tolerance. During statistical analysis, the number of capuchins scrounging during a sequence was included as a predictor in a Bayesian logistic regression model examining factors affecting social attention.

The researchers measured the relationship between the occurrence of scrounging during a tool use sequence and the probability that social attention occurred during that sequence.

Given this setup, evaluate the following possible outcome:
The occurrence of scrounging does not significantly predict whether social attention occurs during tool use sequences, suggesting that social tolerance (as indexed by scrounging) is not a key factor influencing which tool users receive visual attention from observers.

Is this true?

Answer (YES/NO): NO